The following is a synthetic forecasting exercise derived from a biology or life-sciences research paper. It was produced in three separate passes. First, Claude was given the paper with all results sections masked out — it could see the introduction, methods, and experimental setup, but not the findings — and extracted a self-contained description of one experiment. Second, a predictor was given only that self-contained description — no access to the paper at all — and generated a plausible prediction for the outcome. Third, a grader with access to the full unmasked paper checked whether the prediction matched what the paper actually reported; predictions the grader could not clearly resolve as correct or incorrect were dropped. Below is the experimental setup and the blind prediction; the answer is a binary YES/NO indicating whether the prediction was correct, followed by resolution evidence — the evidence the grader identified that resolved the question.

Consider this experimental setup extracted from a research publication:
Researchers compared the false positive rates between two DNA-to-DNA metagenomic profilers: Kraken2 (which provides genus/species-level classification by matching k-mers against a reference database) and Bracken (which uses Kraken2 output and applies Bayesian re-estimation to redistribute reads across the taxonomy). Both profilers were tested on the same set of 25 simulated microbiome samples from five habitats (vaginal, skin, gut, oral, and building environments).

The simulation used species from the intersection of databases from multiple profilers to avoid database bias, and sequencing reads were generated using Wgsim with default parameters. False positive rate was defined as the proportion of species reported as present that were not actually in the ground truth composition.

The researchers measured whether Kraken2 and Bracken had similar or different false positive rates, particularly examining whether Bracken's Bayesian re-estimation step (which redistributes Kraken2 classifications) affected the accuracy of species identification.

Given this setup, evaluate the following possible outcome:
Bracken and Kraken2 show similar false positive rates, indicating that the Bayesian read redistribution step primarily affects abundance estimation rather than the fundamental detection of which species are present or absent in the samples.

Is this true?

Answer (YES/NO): NO